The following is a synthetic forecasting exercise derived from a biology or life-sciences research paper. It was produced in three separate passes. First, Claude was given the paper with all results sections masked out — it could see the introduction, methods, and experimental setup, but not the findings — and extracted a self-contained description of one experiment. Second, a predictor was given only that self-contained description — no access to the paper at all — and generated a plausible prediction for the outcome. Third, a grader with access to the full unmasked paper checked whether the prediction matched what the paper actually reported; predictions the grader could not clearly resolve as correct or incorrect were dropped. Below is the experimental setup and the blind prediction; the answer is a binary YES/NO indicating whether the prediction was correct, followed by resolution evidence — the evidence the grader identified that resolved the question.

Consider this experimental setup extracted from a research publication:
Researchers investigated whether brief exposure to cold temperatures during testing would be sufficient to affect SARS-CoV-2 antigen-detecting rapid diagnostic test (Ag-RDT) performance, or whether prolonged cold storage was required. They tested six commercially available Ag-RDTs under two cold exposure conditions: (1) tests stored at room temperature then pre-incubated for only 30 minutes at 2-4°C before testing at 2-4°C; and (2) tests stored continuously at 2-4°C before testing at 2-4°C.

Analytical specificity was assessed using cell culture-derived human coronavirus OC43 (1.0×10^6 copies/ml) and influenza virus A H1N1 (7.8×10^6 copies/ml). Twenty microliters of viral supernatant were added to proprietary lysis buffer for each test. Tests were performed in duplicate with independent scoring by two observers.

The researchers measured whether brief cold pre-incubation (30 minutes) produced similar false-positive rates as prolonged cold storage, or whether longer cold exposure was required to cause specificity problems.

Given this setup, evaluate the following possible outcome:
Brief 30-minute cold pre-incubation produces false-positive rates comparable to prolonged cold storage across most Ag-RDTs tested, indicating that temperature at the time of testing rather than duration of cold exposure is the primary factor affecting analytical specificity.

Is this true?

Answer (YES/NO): NO